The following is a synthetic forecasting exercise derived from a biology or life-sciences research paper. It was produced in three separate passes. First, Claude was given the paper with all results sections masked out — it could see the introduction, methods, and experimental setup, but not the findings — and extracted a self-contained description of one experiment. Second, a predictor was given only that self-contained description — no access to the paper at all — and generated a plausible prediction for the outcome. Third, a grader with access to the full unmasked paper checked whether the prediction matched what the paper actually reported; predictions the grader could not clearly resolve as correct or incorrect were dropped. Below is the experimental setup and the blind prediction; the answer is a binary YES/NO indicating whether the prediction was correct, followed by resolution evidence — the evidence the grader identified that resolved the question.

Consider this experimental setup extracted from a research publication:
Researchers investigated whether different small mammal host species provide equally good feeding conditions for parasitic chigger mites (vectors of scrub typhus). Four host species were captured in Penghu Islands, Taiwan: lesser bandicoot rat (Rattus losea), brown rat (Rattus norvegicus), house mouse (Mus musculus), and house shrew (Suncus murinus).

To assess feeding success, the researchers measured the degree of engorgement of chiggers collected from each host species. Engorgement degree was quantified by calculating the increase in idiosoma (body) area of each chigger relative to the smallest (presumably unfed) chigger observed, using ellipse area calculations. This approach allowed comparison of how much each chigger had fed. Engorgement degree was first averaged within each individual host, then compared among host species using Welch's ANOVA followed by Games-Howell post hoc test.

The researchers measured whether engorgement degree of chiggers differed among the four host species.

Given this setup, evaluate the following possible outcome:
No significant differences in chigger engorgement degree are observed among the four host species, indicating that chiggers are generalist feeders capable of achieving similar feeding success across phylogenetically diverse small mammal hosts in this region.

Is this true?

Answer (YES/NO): NO